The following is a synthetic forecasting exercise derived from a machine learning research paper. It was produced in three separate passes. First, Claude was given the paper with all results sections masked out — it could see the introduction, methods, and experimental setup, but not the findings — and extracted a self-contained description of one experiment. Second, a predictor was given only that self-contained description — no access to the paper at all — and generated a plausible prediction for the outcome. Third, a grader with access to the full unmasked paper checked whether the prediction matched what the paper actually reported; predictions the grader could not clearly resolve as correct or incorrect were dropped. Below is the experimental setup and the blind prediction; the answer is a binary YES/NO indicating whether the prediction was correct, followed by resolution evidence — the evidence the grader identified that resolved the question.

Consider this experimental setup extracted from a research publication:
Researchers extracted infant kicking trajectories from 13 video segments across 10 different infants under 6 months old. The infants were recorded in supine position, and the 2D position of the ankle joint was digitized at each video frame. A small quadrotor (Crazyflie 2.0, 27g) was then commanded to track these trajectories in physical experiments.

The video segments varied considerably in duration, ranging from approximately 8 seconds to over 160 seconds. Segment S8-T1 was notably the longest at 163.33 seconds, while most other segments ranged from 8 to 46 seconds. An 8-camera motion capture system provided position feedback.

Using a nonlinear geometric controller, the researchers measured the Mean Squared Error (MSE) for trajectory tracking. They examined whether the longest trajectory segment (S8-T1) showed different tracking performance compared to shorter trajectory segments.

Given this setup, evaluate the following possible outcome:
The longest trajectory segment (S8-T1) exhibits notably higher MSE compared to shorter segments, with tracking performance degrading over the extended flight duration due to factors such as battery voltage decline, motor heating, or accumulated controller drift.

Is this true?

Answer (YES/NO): NO